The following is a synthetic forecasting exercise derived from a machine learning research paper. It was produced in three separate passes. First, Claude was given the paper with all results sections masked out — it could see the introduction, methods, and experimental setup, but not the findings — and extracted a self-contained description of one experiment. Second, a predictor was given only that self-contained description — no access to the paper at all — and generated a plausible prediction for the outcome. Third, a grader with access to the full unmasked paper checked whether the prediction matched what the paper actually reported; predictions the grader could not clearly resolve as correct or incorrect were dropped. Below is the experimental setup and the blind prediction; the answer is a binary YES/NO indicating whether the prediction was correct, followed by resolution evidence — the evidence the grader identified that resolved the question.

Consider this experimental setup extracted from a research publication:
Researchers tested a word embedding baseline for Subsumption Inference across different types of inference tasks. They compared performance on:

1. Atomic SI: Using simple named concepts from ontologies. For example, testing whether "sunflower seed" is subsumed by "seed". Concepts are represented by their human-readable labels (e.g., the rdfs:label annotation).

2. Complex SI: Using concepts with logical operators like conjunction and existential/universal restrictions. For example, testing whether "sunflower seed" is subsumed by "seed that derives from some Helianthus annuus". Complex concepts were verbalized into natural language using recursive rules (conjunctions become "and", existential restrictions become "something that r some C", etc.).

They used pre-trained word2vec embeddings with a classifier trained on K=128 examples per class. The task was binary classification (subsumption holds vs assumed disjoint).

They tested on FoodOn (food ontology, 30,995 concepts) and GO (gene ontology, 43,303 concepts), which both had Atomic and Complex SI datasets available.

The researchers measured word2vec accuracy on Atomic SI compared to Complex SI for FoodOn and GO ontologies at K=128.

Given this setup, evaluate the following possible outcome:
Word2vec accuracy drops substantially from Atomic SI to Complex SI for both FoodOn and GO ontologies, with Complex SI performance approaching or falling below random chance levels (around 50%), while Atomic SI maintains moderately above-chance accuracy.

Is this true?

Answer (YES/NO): NO